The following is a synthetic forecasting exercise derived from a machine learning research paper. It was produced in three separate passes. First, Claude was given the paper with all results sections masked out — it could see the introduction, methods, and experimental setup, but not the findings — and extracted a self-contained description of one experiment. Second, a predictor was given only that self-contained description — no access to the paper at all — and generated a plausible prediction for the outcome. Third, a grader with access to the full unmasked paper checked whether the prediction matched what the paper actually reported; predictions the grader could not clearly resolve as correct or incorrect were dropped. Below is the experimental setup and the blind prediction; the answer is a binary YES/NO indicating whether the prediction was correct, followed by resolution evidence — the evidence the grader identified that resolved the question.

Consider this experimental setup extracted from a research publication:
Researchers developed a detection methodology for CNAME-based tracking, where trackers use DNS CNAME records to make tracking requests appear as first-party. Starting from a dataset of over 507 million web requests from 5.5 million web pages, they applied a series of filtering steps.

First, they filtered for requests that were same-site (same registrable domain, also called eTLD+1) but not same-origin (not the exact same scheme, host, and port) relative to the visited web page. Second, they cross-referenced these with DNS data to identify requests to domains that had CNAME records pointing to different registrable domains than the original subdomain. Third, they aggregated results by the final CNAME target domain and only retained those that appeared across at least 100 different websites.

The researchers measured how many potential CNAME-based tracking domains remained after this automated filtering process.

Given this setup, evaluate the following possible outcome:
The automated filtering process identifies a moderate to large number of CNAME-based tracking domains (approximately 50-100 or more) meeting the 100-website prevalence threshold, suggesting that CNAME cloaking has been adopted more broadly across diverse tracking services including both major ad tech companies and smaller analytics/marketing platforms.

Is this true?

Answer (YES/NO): YES